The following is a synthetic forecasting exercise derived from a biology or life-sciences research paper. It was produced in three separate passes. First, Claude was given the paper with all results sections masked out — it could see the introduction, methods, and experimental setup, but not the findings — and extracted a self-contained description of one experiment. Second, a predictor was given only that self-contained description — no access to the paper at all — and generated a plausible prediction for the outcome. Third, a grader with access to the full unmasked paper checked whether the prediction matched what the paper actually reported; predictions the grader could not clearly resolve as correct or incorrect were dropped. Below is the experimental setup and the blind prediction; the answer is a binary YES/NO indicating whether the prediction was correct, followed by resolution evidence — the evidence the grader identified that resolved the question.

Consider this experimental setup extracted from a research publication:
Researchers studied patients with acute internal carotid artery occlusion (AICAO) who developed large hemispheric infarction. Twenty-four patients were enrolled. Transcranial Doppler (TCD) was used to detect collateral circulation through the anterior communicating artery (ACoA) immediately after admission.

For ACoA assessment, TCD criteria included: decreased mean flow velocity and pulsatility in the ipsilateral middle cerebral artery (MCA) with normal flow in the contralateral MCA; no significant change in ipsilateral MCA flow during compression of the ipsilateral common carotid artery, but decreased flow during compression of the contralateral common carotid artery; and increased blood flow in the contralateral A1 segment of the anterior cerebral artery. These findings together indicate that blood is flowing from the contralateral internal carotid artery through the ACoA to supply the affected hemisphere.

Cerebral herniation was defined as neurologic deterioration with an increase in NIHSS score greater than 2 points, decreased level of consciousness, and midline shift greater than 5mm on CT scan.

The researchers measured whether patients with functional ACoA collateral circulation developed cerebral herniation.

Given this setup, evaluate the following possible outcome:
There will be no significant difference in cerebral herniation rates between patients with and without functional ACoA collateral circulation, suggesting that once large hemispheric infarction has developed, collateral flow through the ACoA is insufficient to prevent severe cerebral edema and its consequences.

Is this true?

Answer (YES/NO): NO